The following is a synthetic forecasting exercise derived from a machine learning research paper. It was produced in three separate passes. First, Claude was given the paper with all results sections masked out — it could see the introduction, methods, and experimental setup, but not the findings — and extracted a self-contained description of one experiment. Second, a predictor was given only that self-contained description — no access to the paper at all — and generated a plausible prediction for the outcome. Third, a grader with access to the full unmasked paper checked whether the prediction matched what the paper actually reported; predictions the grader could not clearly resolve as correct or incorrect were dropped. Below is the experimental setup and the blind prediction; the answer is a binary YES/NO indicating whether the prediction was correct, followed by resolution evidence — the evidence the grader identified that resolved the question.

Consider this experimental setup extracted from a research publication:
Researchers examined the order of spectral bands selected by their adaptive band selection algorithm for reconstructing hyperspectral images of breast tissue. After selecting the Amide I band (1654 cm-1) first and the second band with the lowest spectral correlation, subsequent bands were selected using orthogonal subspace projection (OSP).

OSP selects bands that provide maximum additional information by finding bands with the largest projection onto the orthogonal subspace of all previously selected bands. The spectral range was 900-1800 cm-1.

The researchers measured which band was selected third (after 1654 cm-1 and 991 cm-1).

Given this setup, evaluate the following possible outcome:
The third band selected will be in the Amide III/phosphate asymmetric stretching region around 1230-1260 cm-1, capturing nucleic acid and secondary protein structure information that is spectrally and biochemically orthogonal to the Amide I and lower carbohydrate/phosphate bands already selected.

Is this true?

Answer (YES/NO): NO